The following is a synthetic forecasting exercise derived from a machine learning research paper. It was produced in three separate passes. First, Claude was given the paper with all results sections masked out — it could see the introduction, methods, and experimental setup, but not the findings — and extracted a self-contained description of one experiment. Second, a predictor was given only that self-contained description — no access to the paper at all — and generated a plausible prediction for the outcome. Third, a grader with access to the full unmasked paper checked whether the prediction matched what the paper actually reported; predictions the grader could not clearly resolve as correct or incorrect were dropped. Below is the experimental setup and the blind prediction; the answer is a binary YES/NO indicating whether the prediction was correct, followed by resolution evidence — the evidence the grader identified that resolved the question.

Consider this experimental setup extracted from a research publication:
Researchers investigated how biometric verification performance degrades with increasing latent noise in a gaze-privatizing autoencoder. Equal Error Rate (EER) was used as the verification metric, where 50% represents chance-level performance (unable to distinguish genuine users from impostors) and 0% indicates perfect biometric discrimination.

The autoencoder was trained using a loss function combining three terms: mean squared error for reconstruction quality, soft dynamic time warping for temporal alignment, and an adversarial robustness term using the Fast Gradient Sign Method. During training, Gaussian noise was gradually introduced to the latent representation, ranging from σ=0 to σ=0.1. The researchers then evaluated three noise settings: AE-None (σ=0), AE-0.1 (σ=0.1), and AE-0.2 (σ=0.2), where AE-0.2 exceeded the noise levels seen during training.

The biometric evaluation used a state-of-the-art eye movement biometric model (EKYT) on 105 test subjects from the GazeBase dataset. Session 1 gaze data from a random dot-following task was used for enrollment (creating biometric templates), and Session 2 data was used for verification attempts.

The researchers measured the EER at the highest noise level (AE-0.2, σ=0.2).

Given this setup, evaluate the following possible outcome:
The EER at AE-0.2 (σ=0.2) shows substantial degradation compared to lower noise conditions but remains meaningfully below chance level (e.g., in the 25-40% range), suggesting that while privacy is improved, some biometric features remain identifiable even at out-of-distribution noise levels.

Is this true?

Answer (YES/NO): YES